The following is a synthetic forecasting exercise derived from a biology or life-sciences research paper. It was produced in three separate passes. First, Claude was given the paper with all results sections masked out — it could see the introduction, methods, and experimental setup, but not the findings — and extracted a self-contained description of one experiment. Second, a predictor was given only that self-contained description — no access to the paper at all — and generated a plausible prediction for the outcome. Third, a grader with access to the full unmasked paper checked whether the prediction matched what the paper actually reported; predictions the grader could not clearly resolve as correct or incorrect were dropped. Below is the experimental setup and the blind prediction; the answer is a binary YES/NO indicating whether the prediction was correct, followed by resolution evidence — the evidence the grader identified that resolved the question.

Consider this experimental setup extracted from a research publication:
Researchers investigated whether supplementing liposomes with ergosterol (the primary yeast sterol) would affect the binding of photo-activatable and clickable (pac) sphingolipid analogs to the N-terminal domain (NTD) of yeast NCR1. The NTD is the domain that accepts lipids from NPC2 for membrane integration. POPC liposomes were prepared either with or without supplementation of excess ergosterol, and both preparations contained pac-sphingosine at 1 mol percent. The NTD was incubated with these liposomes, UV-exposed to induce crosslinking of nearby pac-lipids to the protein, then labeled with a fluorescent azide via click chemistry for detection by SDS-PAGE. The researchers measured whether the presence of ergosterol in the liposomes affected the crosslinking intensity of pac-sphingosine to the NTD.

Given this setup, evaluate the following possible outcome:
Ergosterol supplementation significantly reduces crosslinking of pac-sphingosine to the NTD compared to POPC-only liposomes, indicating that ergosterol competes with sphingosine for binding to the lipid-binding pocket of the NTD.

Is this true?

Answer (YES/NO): NO